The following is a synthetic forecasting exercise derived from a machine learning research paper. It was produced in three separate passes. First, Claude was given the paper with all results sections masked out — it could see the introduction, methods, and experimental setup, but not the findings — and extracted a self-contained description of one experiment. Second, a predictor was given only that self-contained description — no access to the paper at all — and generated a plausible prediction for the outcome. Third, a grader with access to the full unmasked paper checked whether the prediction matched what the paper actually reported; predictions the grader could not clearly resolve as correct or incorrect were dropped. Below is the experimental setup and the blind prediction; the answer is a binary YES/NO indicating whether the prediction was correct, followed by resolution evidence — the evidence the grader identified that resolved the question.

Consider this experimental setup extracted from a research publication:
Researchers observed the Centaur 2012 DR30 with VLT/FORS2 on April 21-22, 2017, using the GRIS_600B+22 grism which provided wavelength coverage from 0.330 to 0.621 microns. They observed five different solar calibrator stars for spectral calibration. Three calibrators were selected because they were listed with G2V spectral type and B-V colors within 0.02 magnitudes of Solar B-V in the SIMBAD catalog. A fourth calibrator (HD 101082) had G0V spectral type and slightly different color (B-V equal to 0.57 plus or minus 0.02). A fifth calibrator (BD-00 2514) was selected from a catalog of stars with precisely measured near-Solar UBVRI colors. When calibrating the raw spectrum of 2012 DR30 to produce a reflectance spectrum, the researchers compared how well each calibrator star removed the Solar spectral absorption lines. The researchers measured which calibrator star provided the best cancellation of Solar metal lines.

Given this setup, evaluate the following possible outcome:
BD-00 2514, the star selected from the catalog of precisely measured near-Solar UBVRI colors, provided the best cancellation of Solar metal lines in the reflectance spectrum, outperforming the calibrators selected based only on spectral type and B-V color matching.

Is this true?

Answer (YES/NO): YES